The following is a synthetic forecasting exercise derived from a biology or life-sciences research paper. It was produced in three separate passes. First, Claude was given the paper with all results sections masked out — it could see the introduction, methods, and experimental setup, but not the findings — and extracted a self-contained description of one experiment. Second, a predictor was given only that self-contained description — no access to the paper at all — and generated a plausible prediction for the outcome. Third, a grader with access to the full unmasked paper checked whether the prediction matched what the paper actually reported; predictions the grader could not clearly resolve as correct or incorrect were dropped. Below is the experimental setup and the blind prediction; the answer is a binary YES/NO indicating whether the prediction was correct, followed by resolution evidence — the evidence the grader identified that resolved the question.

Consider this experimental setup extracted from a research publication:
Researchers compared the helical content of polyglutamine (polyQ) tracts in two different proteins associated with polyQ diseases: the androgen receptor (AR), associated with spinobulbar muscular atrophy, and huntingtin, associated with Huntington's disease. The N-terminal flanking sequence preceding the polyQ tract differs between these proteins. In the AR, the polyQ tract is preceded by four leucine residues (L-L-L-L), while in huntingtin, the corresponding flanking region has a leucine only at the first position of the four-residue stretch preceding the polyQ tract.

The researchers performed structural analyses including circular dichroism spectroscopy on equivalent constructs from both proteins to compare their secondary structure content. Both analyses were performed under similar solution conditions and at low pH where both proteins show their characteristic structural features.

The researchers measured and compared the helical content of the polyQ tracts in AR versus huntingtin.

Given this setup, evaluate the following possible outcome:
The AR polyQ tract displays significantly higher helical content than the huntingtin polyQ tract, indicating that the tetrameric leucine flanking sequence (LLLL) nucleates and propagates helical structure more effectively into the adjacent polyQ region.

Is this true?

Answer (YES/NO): YES